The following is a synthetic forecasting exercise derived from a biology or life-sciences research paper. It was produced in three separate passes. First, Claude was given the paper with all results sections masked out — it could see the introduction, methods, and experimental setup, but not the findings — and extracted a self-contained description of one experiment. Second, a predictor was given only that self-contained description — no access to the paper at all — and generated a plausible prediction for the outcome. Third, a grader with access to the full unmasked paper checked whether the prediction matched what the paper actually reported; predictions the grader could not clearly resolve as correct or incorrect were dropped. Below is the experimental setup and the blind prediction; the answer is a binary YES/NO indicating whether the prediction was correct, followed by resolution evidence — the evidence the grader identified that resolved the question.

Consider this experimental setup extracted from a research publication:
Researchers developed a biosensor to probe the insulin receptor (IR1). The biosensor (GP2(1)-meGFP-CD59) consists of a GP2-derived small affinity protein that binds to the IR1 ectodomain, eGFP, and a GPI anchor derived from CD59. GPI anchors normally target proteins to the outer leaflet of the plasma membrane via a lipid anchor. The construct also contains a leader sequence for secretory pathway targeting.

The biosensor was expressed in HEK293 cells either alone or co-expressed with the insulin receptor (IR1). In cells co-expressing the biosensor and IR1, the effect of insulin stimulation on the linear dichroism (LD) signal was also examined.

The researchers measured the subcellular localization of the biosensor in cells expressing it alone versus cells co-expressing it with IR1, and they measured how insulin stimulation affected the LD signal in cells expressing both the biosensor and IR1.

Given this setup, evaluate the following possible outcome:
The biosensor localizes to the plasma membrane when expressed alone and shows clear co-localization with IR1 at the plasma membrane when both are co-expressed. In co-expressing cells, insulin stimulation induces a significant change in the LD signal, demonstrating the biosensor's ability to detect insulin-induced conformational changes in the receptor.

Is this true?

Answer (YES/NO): NO